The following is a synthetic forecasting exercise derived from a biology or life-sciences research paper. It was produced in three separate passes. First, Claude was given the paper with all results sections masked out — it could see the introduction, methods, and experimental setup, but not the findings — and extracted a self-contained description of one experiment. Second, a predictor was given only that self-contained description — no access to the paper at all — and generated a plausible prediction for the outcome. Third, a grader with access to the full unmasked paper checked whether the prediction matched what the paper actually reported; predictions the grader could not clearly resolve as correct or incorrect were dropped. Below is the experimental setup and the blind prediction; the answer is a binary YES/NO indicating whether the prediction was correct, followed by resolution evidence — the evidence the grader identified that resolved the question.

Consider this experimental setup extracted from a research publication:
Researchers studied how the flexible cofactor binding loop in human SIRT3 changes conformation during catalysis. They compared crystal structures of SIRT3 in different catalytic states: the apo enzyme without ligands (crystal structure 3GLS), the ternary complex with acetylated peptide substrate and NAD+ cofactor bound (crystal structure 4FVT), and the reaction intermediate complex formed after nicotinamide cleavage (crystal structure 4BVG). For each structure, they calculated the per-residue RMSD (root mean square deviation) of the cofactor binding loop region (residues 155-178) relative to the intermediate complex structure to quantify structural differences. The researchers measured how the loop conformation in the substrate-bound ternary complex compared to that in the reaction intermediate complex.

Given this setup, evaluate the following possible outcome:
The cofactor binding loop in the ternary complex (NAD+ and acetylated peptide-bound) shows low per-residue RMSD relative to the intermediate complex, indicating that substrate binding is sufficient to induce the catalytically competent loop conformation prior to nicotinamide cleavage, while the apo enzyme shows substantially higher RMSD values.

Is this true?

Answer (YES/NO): NO